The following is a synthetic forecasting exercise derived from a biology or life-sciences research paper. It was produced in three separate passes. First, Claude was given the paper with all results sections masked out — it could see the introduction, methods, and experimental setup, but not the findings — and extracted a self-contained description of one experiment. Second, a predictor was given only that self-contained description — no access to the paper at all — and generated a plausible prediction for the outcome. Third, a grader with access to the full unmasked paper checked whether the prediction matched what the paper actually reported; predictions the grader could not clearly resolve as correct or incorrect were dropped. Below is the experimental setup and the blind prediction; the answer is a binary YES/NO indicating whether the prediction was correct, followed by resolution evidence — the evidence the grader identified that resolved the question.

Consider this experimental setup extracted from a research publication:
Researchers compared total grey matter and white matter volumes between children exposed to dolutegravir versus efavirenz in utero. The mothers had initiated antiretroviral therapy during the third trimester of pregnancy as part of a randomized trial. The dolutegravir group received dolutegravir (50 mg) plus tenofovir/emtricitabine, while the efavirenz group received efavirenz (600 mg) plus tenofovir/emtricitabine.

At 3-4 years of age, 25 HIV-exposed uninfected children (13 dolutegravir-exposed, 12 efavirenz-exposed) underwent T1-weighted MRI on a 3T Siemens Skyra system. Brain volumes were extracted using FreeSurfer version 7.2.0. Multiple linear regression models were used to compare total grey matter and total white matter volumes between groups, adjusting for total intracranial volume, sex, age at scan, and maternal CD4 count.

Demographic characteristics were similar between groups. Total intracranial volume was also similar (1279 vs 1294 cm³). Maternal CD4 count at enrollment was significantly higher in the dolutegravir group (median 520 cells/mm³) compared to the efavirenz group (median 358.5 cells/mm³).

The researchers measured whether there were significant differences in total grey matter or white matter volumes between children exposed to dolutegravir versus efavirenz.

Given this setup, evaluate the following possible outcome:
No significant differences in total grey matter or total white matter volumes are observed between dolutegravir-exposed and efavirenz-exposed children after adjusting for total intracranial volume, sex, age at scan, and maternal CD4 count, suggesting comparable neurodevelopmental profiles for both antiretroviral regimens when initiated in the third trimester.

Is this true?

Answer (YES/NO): YES